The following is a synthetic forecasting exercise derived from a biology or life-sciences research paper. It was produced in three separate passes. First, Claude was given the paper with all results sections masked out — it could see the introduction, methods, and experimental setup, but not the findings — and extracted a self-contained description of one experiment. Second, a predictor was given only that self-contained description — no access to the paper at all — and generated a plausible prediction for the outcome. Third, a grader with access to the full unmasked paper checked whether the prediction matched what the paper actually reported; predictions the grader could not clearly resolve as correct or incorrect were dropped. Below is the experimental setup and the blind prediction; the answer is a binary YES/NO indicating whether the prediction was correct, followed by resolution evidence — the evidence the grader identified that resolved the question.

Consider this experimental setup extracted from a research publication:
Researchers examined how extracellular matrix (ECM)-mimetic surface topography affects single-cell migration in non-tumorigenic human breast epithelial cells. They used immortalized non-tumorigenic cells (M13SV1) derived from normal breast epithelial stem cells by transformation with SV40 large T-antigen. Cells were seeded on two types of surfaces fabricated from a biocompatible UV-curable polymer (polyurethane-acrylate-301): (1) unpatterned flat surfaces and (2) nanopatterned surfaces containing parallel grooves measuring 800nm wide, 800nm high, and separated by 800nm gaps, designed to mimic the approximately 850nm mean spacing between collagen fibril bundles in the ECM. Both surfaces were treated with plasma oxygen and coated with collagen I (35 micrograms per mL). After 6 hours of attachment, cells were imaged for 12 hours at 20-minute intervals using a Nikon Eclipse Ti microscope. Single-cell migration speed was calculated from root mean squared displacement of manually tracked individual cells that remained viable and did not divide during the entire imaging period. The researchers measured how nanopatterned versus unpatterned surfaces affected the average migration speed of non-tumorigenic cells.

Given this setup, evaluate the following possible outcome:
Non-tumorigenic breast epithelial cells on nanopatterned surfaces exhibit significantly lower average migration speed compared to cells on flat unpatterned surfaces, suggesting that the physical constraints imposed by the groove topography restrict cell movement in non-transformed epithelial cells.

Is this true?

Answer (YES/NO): NO